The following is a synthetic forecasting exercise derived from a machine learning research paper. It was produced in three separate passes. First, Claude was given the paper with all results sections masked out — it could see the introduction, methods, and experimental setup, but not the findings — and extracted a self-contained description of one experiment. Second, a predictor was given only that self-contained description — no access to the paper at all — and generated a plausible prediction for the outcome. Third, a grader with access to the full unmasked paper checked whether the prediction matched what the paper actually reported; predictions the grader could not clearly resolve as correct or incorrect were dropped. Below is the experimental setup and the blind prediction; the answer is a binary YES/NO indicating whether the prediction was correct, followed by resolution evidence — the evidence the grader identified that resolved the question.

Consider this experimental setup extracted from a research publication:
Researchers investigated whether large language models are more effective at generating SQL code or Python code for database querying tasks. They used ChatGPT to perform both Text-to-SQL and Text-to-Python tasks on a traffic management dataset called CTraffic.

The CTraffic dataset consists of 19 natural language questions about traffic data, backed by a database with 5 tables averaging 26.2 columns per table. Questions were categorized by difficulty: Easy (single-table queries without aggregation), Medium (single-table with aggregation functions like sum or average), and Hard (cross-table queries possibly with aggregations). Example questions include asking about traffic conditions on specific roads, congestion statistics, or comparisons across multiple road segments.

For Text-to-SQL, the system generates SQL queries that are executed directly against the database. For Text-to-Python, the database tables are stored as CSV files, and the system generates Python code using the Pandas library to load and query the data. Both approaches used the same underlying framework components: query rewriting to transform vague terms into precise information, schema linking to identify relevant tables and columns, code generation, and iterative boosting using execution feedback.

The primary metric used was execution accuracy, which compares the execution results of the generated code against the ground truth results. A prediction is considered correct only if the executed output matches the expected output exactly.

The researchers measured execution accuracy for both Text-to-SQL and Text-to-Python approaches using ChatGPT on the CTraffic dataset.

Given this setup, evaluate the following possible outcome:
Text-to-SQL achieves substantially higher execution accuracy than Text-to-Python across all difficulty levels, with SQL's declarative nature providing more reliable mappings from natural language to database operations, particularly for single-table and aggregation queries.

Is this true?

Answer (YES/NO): NO